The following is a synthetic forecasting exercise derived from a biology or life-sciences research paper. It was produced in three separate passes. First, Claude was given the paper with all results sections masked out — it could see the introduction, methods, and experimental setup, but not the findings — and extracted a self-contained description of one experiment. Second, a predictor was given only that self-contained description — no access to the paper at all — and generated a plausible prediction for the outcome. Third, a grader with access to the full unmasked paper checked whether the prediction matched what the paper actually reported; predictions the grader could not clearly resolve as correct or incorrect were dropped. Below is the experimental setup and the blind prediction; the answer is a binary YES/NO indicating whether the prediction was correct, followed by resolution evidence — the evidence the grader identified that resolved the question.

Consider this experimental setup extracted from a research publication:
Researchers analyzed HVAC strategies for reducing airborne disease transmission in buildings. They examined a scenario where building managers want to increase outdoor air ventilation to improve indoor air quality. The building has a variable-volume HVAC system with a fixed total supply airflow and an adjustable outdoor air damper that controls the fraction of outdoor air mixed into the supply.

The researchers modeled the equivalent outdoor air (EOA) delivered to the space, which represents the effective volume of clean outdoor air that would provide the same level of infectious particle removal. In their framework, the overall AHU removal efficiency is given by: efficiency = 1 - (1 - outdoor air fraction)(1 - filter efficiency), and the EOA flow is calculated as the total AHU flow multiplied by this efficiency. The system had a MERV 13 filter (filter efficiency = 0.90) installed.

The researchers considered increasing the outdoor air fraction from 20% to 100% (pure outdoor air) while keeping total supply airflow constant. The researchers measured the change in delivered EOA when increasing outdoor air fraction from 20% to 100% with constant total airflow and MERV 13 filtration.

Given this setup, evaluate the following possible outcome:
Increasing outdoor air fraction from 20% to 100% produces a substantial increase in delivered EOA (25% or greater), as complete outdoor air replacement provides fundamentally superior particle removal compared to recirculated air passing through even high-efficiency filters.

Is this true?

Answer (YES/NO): NO